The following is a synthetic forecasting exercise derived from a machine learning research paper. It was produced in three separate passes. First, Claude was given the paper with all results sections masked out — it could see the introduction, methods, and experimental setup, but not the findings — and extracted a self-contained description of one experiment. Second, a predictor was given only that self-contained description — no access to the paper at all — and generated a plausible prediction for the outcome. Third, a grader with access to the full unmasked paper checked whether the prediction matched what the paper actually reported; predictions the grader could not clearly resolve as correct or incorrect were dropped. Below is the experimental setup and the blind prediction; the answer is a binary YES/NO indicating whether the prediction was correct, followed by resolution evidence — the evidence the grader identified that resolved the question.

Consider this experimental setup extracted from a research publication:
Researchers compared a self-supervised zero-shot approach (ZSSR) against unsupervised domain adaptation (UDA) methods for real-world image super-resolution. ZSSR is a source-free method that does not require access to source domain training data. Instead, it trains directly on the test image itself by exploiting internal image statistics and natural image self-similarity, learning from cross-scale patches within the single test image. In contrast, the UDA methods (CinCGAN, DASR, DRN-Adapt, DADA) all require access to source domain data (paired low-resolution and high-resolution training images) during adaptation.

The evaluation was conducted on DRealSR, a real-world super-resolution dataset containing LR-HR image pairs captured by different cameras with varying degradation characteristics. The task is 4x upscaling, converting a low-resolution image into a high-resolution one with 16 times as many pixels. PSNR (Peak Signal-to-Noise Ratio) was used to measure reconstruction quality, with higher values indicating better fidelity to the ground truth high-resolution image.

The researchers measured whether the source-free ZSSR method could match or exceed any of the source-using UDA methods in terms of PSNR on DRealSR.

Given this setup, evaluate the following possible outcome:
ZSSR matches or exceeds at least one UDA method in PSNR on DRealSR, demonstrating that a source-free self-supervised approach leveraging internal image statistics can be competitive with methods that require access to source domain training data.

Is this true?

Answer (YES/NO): YES